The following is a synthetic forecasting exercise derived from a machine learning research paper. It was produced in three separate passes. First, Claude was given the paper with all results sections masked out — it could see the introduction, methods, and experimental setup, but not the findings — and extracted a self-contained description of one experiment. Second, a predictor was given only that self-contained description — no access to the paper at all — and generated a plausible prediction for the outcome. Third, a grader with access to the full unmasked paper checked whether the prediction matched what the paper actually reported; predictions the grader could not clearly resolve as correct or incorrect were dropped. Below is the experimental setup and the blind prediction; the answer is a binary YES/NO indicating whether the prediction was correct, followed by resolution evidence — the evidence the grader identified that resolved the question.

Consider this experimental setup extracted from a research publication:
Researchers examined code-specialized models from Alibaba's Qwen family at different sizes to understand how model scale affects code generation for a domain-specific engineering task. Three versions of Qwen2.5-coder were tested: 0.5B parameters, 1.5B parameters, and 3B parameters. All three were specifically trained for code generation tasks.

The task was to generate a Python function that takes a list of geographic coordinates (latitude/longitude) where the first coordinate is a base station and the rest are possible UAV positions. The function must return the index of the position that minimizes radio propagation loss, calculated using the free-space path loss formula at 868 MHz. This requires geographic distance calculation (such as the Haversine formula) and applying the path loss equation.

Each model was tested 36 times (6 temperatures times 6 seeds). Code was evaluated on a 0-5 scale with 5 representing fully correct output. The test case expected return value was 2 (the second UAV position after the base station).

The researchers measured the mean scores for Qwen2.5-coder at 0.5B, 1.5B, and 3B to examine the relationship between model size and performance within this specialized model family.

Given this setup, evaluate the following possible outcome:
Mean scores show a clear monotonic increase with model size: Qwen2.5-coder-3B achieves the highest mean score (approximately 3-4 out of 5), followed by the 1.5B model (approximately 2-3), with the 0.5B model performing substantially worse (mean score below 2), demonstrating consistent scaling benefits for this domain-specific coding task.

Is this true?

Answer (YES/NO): NO